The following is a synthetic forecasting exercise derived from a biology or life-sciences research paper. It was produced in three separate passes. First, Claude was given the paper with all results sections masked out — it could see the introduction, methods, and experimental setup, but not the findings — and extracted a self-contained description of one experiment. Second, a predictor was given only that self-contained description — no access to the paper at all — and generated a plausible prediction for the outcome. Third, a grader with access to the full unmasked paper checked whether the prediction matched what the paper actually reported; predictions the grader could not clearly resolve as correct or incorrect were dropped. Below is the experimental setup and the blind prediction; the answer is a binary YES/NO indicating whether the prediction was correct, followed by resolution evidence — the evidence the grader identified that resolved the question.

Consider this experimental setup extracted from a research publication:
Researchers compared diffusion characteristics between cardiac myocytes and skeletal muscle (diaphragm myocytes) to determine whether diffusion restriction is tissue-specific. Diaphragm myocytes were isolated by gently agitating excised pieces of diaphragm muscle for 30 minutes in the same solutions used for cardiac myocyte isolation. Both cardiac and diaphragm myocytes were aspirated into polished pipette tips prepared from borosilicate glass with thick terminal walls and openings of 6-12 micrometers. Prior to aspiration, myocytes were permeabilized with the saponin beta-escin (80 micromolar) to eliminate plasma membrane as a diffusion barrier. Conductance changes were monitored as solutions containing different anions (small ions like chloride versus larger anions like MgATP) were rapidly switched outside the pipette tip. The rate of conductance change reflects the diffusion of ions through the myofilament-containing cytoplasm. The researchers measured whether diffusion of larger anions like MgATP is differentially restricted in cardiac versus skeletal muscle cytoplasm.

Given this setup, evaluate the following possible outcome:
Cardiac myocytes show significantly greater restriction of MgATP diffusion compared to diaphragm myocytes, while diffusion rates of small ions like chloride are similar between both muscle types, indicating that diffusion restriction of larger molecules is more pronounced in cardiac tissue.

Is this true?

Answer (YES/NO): YES